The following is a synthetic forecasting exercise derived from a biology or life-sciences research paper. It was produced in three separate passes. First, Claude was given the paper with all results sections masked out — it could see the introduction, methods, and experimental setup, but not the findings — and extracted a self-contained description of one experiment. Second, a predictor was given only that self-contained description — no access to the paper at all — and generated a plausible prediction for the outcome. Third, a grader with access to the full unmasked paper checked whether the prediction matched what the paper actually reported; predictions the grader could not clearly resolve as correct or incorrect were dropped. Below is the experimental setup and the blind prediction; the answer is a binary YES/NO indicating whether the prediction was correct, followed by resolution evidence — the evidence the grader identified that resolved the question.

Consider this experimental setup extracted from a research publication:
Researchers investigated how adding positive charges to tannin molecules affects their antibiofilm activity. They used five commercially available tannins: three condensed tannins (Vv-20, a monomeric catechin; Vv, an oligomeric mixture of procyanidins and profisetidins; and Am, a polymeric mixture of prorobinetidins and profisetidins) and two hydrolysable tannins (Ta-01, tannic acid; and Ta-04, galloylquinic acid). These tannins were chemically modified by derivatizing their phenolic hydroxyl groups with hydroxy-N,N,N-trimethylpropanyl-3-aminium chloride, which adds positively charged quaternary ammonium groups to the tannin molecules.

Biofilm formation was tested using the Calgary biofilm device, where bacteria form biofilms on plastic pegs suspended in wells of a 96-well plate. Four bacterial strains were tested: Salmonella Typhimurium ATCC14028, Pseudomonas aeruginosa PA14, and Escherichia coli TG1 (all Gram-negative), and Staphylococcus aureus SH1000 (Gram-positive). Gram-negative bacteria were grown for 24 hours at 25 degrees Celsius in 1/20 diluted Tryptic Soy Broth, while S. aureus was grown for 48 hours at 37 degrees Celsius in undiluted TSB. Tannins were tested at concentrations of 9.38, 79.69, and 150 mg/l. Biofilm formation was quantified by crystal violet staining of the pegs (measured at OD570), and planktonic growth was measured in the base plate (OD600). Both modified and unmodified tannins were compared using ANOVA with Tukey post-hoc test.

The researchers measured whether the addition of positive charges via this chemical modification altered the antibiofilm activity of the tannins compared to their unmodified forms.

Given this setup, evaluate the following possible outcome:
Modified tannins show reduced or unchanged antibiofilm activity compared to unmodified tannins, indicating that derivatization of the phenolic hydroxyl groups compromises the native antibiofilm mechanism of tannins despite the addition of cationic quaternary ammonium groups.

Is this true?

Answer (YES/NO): NO